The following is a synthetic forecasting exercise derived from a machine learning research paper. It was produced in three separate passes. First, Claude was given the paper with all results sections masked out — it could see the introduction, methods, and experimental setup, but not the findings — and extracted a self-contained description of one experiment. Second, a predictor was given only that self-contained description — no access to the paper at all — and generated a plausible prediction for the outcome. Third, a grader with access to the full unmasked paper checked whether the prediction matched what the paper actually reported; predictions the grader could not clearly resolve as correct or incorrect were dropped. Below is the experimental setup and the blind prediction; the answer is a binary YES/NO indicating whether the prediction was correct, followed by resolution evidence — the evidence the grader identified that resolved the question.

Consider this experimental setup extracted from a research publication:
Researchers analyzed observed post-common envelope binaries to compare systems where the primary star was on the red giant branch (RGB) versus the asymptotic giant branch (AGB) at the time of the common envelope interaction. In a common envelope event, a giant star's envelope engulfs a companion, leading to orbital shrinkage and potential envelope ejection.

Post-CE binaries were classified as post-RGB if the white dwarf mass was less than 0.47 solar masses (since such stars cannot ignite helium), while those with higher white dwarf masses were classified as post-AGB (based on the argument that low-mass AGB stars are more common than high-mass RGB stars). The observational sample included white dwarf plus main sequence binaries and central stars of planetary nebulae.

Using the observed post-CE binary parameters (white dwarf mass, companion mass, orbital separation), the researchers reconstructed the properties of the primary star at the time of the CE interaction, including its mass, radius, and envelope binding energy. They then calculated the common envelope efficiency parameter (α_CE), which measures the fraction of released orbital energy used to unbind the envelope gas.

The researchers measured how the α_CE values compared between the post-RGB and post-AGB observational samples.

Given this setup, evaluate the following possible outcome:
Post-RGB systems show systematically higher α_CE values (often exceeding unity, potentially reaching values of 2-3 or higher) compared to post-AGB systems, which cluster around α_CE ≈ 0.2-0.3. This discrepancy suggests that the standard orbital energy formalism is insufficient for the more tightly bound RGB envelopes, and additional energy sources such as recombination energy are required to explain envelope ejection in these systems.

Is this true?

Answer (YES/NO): NO